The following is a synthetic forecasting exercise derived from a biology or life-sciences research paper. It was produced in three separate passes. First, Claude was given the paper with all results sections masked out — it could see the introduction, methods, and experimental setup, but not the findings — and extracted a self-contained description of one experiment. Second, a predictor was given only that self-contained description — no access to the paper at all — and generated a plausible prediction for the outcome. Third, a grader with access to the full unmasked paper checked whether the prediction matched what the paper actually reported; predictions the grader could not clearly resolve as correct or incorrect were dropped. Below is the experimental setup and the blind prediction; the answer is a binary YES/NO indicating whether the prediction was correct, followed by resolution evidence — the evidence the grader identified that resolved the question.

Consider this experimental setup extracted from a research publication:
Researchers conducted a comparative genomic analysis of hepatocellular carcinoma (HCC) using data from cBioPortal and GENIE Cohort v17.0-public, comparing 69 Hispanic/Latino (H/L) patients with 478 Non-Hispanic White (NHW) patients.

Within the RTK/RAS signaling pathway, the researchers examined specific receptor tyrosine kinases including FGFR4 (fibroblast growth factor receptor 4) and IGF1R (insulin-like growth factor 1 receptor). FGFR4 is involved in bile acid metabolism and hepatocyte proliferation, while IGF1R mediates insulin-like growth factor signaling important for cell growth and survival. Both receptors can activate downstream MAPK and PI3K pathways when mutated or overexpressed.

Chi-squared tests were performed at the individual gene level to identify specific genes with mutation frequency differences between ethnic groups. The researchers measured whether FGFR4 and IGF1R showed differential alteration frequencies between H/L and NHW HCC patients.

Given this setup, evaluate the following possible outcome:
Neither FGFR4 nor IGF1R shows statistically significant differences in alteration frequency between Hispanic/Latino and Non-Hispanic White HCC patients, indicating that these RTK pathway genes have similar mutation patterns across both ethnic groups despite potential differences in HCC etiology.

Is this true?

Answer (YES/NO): NO